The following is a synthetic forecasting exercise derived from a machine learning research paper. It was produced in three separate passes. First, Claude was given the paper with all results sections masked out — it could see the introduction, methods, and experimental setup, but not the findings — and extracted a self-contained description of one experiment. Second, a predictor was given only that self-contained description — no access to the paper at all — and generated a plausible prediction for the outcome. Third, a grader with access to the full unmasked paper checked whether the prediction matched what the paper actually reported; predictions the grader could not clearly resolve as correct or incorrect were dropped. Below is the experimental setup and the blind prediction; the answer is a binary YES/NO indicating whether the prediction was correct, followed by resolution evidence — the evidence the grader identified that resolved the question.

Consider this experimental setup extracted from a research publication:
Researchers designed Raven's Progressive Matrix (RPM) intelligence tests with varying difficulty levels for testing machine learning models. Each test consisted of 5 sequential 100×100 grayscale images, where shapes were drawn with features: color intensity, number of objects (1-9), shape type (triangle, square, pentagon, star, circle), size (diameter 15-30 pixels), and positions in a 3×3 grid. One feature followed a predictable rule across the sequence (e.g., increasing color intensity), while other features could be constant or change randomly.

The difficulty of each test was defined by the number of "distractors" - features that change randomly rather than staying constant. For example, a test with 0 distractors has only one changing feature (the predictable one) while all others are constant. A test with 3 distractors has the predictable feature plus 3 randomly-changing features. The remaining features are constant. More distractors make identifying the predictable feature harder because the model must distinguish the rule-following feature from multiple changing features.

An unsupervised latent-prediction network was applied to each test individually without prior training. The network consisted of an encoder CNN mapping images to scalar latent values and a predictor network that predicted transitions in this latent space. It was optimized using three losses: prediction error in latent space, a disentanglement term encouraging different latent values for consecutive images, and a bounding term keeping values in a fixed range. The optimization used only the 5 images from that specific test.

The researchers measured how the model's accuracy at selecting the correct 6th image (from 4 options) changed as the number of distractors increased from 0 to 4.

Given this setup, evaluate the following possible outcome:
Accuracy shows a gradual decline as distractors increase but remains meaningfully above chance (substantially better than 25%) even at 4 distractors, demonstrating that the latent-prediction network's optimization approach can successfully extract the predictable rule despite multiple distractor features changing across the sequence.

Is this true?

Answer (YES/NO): YES